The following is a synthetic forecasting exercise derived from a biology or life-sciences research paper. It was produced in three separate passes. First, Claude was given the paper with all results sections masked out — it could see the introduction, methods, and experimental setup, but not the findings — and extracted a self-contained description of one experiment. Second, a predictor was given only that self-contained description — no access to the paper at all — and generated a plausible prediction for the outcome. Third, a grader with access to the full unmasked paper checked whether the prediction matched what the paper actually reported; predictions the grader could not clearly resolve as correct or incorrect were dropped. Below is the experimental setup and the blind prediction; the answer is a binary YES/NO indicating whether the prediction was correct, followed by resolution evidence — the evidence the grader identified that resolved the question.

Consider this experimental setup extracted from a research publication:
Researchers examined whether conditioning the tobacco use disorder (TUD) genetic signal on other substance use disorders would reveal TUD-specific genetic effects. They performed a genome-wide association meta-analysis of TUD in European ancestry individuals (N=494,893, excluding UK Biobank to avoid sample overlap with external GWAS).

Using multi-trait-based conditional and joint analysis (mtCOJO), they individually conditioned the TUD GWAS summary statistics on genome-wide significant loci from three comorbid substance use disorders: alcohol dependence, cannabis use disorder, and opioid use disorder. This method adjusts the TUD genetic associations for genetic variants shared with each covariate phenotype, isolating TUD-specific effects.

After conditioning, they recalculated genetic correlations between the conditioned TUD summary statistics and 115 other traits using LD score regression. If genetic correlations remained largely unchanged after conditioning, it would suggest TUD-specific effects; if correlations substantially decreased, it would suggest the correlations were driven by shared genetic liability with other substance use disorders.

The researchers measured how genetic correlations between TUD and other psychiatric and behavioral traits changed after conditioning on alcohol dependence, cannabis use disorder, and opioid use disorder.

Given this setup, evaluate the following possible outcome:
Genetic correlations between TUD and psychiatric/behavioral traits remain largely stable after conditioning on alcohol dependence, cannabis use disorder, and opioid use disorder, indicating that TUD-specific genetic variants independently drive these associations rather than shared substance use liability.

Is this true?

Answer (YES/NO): YES